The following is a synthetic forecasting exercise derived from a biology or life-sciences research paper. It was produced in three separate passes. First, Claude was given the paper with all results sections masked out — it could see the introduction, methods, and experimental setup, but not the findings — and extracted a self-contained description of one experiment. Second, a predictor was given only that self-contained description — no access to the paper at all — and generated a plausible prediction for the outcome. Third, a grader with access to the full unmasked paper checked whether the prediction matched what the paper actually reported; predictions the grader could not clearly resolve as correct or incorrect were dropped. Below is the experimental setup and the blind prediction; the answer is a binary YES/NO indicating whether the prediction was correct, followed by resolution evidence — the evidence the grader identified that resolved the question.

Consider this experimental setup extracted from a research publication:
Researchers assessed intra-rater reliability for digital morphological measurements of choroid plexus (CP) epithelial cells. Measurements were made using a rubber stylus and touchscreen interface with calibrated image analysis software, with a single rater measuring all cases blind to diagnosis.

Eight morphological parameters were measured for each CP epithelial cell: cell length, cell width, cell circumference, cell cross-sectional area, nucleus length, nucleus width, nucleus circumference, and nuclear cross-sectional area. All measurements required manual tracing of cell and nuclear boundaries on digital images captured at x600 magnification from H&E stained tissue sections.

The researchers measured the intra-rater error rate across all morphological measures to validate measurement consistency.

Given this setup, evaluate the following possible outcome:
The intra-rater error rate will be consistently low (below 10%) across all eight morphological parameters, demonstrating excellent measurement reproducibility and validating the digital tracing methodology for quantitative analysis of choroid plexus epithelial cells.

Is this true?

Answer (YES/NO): YES